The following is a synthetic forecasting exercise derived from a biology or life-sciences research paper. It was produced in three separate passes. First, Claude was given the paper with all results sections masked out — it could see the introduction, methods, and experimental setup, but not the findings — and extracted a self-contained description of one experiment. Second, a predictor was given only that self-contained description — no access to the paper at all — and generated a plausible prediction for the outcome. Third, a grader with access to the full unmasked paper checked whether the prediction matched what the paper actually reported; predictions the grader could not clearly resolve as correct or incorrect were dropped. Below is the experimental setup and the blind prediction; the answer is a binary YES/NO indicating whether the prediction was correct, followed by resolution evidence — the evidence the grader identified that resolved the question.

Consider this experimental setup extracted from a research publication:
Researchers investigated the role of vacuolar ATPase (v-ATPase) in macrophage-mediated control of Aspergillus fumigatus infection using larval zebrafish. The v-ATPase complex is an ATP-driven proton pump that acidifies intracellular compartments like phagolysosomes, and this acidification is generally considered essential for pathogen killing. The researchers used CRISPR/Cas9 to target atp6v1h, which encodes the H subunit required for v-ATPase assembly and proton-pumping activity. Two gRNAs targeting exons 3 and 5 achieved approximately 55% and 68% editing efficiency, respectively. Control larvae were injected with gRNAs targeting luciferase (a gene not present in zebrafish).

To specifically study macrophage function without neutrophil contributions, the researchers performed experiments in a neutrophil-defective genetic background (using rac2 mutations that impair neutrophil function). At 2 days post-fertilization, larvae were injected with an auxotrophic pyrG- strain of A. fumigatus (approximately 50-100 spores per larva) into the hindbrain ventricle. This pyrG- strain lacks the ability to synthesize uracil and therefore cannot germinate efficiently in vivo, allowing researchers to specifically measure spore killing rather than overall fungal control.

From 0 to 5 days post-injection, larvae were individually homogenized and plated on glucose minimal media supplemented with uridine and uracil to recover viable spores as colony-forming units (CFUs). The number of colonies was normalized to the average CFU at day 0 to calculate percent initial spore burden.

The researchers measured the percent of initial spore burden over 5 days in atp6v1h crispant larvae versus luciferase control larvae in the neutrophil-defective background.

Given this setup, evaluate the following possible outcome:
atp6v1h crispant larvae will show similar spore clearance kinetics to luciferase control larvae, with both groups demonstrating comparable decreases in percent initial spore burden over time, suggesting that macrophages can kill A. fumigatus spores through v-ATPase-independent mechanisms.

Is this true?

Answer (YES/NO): YES